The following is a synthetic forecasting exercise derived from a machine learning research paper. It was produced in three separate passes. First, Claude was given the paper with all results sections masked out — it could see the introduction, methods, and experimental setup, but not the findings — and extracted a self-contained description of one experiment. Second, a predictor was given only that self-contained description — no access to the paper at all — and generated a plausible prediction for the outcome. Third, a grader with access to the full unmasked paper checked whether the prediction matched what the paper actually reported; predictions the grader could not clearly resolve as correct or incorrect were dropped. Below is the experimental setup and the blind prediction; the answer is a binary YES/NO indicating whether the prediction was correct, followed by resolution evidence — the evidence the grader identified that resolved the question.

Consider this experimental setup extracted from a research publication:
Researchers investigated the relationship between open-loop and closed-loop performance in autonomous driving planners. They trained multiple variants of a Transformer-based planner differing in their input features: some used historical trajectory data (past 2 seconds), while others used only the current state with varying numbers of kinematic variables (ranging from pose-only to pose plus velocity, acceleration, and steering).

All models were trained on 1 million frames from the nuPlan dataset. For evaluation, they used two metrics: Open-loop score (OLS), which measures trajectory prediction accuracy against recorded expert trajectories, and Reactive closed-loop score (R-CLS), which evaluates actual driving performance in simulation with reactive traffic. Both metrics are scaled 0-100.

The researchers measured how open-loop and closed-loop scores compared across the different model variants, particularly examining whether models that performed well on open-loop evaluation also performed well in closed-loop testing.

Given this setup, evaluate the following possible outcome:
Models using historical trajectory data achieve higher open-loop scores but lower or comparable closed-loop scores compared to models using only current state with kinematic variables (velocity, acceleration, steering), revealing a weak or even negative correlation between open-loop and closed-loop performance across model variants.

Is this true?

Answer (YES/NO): YES